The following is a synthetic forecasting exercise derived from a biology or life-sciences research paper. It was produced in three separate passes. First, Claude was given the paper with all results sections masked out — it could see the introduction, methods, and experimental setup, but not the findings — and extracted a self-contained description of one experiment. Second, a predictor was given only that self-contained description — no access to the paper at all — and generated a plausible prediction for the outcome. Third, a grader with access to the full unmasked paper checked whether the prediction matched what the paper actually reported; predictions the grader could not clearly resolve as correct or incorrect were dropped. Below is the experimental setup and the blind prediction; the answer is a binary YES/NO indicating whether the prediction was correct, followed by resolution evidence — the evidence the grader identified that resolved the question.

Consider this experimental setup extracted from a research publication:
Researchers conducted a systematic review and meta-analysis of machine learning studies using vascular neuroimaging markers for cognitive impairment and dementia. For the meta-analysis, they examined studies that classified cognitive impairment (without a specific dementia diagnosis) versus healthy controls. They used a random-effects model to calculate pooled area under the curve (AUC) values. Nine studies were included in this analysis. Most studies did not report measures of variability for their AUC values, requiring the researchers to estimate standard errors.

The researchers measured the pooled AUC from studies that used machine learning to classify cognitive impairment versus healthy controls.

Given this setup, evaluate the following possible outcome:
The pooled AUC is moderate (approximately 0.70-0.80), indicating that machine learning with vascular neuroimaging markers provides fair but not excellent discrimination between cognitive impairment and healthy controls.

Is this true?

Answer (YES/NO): NO